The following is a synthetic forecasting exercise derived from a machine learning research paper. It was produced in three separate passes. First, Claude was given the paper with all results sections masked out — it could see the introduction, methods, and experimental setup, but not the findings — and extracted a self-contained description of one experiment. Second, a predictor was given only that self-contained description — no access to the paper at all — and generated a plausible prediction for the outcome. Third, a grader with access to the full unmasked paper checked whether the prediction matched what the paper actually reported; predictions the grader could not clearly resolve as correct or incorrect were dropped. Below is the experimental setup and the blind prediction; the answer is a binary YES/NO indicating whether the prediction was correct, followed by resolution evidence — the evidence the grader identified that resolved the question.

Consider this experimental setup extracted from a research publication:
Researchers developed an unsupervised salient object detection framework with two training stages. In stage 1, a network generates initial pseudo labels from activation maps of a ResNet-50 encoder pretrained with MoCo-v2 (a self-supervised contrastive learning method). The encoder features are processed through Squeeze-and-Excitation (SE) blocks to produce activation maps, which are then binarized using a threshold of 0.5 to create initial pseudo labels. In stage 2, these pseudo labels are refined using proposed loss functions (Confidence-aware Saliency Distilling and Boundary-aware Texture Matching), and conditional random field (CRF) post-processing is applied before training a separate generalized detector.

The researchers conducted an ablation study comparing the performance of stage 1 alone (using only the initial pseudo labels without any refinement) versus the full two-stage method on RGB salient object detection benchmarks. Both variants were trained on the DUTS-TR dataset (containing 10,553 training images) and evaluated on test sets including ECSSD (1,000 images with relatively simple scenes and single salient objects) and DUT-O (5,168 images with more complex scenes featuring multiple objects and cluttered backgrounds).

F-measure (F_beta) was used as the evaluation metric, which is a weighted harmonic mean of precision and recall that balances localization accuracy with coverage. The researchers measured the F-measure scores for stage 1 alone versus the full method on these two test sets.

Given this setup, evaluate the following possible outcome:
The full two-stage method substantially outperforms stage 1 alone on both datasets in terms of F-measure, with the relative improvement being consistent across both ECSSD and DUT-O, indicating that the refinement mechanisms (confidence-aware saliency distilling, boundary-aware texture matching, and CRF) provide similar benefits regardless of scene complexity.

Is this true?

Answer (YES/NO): NO